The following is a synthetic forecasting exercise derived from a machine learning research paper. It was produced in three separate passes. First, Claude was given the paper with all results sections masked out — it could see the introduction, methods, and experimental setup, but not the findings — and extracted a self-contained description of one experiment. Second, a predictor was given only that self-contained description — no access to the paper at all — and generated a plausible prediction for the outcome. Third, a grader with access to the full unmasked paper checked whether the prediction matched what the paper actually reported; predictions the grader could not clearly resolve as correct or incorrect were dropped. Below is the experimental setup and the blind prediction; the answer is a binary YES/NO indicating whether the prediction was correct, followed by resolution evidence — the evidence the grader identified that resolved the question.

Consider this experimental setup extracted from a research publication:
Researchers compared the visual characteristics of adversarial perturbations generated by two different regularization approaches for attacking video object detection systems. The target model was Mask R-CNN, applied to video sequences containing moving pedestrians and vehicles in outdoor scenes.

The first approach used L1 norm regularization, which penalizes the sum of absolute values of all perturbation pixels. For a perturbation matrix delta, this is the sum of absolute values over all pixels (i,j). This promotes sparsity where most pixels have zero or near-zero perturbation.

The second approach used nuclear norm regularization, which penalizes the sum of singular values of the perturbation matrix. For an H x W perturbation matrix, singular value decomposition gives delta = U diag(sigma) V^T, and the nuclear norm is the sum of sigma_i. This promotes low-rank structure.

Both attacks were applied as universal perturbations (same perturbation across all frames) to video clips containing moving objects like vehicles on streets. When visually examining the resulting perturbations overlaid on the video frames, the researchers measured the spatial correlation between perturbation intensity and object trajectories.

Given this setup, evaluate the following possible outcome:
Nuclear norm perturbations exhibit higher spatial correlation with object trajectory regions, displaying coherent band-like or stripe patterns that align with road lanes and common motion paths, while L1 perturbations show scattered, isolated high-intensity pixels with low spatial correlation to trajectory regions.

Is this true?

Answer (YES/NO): NO